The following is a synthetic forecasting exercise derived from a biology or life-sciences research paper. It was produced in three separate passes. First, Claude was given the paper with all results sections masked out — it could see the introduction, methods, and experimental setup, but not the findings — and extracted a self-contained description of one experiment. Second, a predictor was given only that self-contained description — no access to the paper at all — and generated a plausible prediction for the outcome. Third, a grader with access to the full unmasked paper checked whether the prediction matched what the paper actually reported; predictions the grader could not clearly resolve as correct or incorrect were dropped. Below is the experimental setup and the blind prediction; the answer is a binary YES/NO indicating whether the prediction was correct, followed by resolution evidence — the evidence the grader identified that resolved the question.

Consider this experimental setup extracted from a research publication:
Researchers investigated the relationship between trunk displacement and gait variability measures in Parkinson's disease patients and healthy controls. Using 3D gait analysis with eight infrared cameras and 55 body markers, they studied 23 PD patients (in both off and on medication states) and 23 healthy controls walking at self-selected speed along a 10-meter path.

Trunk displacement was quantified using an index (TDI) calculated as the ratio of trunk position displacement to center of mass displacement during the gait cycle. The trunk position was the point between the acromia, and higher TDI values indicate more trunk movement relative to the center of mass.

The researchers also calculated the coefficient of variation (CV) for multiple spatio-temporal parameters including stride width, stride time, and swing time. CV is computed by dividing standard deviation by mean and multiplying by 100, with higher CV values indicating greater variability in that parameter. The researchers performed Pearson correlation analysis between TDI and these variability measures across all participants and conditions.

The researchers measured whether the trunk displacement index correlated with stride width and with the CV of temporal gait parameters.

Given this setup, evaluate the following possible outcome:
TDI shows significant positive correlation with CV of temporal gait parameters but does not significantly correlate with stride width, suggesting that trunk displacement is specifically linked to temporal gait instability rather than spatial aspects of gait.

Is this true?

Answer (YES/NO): NO